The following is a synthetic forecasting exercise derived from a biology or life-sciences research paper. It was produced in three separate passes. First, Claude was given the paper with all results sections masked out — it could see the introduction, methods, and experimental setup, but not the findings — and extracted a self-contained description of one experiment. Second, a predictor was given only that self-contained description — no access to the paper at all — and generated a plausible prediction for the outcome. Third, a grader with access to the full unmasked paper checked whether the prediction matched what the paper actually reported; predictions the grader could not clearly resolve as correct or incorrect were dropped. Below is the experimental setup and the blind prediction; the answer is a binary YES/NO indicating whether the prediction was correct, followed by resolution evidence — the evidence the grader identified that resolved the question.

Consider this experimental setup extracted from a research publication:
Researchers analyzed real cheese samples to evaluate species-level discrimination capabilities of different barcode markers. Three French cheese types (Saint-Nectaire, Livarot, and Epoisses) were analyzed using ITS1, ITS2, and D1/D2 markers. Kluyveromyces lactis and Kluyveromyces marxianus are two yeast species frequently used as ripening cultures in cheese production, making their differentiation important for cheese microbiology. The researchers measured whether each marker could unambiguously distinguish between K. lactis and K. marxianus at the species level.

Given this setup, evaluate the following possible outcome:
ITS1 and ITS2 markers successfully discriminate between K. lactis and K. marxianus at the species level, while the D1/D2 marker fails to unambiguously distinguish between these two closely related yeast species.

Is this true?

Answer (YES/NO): YES